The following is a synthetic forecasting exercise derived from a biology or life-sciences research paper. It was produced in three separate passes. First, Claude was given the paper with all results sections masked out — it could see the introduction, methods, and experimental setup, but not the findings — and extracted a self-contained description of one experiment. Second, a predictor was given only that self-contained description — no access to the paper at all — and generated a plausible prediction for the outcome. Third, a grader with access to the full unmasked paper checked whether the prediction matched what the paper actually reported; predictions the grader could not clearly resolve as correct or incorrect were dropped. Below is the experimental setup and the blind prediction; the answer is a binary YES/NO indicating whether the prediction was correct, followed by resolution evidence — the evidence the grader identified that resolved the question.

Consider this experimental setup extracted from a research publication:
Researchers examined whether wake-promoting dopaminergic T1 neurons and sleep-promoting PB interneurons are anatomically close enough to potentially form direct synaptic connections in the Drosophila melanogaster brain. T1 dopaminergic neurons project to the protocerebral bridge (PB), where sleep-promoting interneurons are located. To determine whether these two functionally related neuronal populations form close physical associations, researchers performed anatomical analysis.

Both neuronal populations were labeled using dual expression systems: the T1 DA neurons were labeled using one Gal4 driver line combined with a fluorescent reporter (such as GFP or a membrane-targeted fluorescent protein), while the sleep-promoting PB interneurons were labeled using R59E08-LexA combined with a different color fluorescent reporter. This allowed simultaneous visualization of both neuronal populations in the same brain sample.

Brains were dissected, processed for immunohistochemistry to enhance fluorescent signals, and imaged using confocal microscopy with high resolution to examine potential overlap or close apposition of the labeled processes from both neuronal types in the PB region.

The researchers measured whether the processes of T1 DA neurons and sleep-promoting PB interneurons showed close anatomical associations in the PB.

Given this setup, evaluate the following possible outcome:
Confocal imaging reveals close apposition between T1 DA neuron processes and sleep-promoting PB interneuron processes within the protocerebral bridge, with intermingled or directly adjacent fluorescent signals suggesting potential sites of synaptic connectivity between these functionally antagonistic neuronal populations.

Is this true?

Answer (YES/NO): YES